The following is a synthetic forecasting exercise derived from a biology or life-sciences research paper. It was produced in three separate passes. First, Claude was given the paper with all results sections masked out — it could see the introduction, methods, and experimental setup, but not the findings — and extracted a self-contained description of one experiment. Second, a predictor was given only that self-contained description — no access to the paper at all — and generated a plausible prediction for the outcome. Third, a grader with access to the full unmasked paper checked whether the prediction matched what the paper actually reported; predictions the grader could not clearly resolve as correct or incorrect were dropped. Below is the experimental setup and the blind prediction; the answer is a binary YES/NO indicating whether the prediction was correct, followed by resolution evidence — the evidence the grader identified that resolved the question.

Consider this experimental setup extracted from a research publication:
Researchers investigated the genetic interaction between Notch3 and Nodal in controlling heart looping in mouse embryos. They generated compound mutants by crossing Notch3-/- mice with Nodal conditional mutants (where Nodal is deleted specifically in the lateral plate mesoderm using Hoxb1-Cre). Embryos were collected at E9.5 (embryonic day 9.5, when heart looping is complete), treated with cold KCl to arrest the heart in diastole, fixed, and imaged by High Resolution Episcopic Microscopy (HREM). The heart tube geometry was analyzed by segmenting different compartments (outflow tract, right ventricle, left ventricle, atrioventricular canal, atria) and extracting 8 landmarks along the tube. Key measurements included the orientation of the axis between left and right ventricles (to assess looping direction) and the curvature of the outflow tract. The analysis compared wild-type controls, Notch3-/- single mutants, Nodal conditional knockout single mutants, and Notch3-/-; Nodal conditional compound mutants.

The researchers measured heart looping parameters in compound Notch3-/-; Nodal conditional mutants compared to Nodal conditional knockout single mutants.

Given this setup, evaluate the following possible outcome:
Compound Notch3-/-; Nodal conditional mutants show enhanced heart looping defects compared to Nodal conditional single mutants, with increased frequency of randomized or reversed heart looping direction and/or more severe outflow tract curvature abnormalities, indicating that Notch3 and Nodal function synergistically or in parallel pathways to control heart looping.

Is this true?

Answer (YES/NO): NO